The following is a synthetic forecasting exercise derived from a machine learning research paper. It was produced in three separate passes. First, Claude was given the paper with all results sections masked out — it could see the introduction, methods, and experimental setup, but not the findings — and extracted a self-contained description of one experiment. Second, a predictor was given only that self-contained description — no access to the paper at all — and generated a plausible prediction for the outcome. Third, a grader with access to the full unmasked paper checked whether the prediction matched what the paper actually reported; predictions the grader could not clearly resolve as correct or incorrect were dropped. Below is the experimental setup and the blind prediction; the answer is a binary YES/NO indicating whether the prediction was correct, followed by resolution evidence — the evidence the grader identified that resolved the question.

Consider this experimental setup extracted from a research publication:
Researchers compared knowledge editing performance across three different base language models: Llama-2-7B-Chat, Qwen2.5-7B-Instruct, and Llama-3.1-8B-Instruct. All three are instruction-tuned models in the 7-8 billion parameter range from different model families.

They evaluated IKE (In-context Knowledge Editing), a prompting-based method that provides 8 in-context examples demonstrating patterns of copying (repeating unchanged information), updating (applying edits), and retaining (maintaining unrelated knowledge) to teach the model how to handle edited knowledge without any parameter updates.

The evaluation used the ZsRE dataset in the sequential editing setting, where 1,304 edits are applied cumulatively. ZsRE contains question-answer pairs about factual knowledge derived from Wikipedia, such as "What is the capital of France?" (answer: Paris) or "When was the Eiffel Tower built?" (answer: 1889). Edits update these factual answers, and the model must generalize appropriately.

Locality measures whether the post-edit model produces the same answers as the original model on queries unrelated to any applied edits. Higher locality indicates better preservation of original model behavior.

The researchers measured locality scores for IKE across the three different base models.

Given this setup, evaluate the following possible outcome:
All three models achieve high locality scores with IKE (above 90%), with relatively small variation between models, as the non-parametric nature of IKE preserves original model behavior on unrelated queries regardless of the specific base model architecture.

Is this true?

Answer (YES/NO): NO